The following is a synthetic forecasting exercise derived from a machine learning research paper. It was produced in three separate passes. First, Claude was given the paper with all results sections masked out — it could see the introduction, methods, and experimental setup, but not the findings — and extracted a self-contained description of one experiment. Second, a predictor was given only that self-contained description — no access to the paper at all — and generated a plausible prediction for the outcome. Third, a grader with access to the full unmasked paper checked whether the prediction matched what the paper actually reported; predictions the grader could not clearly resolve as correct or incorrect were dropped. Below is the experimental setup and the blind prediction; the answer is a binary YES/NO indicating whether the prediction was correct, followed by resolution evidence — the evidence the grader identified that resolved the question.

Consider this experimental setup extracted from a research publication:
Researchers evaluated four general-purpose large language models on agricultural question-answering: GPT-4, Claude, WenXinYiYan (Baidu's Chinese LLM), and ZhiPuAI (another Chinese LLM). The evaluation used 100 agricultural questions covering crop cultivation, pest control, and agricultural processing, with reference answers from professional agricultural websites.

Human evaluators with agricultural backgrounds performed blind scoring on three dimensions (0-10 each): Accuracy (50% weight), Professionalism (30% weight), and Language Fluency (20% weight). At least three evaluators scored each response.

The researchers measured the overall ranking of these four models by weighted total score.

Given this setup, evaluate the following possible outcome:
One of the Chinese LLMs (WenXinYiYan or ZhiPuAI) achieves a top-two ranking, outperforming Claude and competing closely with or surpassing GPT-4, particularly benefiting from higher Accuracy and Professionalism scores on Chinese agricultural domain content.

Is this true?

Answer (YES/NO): NO